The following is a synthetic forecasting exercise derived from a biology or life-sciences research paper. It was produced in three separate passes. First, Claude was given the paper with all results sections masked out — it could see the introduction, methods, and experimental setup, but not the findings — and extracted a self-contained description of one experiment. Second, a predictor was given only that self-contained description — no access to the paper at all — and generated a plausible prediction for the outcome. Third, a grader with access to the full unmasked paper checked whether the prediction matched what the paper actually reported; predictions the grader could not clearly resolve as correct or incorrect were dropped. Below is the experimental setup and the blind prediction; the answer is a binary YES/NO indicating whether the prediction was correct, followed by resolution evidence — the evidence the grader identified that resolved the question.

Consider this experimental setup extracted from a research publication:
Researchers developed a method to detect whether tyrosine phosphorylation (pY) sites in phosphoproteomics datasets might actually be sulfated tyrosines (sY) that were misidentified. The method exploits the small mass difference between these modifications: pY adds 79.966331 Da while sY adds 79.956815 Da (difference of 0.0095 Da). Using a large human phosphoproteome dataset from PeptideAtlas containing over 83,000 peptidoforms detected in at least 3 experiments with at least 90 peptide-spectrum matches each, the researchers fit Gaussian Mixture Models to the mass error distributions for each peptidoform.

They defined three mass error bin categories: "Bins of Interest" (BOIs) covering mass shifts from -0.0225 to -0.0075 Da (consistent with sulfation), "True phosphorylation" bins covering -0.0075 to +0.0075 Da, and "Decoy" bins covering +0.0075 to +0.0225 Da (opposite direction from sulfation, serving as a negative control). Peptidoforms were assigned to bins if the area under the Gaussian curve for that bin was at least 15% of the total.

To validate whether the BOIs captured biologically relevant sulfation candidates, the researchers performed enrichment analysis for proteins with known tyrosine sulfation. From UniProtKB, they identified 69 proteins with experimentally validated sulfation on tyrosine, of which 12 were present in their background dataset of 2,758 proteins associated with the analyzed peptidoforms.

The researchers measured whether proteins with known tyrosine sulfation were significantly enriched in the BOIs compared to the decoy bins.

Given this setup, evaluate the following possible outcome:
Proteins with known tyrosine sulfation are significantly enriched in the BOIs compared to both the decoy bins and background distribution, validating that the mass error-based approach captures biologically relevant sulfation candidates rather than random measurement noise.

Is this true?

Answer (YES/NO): YES